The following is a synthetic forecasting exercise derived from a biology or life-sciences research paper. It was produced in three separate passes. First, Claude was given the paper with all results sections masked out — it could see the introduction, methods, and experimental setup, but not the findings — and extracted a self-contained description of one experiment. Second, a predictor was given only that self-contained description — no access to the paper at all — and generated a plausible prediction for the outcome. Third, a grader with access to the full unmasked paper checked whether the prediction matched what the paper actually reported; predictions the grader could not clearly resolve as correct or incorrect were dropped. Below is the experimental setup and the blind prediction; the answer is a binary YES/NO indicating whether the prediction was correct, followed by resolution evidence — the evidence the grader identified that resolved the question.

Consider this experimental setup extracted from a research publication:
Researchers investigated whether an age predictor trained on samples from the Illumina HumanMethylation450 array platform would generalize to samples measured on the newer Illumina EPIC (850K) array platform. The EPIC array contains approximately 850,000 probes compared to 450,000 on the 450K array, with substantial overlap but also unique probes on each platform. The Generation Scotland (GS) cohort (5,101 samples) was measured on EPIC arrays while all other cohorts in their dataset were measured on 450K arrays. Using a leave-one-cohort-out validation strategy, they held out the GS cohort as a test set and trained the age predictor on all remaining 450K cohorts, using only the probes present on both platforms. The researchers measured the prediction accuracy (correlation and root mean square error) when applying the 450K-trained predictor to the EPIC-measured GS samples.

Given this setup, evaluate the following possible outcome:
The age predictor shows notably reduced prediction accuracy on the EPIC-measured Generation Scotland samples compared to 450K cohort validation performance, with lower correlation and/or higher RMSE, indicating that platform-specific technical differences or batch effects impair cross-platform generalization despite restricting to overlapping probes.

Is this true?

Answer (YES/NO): NO